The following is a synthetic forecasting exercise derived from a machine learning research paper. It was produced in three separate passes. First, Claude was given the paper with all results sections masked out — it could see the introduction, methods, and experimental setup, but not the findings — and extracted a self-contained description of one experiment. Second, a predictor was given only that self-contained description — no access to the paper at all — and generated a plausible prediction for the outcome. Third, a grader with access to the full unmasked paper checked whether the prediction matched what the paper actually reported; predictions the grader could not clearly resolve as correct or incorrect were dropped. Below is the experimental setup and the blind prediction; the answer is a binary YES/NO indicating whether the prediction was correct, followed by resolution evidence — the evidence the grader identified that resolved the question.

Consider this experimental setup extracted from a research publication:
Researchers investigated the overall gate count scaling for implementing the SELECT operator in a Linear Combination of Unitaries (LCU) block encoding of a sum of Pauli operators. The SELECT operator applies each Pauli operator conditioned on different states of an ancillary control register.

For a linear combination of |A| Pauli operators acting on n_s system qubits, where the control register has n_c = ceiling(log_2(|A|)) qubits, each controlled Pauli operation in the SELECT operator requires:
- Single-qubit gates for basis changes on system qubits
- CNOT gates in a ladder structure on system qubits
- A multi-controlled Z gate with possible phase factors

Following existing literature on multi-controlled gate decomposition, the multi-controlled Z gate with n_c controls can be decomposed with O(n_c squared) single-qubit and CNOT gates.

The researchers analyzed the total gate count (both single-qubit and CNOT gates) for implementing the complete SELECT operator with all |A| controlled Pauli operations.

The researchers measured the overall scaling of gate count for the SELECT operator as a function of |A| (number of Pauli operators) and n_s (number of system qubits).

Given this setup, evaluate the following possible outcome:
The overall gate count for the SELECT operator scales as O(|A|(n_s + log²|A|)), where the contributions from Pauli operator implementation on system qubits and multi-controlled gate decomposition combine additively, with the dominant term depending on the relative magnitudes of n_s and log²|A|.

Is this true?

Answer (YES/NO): YES